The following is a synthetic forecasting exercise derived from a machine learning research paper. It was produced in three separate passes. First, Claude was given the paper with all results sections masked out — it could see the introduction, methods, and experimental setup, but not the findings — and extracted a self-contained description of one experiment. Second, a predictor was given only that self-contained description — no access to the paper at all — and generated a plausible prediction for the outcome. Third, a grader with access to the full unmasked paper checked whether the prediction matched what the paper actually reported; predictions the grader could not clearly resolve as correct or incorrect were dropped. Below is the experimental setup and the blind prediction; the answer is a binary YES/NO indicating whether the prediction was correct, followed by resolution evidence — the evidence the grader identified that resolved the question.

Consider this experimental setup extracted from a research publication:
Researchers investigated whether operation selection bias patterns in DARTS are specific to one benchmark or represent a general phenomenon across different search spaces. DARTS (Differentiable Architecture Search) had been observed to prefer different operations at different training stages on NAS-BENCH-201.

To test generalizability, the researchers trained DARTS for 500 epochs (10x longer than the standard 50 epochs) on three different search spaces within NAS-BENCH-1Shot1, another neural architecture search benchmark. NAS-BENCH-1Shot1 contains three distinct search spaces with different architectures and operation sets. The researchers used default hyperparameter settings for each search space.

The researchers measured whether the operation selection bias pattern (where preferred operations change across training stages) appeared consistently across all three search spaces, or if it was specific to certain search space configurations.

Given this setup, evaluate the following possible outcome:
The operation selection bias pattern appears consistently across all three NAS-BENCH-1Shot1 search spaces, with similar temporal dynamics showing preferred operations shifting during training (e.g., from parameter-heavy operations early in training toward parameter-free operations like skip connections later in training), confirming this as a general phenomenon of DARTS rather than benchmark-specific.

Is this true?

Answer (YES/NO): NO